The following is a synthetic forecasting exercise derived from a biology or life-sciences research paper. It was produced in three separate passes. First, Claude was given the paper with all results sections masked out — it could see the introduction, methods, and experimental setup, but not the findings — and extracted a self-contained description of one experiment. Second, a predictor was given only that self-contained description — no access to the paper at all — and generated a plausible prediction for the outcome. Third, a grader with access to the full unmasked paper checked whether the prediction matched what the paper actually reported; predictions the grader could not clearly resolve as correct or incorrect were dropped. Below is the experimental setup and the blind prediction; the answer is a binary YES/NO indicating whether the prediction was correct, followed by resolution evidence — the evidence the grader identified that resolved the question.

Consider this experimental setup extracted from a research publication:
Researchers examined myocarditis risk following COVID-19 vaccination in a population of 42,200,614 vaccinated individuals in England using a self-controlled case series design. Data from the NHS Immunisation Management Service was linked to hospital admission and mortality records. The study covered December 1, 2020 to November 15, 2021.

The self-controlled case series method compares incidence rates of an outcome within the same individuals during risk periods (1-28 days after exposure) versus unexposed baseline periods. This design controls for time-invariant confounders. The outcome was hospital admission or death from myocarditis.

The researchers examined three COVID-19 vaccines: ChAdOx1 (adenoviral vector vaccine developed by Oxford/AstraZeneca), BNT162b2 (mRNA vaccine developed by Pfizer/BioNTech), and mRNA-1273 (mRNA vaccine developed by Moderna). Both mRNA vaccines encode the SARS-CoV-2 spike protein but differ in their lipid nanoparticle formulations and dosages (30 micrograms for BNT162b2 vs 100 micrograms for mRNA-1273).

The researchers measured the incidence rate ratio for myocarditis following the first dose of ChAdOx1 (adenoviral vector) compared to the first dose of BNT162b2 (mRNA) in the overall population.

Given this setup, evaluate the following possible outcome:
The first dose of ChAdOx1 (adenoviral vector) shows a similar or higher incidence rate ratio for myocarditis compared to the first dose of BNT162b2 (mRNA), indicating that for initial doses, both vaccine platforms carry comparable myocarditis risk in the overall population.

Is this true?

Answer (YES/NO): YES